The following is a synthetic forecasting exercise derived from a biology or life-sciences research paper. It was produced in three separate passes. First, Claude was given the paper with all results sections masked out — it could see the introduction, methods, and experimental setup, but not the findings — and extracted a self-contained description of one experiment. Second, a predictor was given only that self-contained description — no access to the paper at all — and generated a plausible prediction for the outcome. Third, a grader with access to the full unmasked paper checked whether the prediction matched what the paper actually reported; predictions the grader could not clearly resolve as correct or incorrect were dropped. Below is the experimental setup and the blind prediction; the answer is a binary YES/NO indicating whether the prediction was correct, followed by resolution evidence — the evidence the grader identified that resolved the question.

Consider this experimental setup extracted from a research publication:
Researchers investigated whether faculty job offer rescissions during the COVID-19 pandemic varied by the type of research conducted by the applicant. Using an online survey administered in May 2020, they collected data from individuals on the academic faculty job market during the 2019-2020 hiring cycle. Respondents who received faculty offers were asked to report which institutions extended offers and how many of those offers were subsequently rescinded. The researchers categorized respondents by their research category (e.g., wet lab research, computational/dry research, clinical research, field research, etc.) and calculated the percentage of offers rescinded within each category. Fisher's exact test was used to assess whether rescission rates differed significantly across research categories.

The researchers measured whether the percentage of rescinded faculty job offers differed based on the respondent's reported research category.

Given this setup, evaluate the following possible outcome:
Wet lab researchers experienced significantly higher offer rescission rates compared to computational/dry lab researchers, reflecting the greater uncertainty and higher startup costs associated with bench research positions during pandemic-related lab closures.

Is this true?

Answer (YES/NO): NO